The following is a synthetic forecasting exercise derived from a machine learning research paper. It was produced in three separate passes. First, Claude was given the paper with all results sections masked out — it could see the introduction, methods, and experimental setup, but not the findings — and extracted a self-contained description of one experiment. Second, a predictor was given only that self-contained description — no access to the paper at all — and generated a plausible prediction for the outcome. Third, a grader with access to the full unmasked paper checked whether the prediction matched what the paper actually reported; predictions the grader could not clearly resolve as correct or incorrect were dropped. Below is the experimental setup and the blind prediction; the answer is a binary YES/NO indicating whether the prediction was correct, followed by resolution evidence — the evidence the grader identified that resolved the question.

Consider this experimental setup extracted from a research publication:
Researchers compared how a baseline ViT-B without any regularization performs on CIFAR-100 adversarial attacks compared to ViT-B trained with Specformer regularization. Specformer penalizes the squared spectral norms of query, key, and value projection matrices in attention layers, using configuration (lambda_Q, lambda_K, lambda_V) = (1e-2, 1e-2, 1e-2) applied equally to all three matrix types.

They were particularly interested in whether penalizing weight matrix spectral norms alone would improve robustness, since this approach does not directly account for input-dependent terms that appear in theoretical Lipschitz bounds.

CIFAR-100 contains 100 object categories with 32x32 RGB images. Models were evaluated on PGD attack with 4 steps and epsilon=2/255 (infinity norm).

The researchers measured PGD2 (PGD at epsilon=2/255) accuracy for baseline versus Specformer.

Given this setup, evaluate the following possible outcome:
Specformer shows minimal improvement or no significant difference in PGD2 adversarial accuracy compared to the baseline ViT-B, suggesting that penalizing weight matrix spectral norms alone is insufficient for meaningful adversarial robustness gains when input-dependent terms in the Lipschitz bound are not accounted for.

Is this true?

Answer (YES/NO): YES